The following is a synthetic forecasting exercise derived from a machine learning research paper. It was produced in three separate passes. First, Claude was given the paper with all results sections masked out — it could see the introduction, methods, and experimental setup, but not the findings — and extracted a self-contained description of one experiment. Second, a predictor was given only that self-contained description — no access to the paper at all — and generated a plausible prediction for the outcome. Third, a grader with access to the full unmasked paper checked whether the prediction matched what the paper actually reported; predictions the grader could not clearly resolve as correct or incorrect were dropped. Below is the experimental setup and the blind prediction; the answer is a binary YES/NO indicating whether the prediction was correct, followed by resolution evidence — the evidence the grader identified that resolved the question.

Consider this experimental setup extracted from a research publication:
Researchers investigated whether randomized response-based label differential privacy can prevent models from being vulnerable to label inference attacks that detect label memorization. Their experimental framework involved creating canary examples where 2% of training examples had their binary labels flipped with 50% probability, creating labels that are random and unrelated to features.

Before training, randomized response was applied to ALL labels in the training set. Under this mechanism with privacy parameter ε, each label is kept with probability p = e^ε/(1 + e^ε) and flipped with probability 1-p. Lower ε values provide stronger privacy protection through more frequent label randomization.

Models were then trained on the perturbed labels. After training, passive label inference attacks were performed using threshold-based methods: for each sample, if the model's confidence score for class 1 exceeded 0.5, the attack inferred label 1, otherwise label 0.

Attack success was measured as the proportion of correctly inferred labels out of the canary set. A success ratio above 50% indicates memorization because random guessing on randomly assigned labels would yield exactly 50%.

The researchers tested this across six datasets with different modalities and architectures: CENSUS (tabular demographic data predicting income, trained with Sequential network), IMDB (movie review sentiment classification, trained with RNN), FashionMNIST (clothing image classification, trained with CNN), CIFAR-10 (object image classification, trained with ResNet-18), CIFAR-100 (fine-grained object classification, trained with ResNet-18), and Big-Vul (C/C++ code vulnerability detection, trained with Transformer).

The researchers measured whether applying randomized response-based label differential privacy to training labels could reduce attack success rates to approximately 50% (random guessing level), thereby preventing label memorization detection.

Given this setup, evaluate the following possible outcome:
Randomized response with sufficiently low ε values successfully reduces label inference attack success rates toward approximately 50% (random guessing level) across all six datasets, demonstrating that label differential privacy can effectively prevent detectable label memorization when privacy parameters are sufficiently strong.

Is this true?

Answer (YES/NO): NO